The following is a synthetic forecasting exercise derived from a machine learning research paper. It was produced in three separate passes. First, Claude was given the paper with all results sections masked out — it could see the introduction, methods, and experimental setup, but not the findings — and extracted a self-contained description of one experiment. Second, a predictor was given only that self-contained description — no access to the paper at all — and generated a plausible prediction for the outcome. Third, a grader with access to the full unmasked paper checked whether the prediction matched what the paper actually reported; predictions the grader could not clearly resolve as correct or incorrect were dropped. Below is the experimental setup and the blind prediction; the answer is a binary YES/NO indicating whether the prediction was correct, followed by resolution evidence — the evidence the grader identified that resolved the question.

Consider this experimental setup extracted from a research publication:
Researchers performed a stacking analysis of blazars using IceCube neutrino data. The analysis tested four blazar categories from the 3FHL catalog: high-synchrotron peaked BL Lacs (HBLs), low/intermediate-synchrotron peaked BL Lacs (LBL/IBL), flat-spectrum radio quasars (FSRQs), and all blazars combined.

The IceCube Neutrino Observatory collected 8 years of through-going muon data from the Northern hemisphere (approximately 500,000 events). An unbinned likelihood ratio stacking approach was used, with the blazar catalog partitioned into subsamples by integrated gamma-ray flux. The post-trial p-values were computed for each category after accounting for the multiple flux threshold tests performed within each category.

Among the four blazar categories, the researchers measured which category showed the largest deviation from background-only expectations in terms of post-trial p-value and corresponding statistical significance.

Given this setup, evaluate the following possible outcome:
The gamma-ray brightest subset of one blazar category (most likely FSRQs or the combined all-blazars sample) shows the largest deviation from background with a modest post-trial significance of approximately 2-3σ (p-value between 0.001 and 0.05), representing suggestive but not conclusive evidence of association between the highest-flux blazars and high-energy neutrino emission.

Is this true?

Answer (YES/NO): NO